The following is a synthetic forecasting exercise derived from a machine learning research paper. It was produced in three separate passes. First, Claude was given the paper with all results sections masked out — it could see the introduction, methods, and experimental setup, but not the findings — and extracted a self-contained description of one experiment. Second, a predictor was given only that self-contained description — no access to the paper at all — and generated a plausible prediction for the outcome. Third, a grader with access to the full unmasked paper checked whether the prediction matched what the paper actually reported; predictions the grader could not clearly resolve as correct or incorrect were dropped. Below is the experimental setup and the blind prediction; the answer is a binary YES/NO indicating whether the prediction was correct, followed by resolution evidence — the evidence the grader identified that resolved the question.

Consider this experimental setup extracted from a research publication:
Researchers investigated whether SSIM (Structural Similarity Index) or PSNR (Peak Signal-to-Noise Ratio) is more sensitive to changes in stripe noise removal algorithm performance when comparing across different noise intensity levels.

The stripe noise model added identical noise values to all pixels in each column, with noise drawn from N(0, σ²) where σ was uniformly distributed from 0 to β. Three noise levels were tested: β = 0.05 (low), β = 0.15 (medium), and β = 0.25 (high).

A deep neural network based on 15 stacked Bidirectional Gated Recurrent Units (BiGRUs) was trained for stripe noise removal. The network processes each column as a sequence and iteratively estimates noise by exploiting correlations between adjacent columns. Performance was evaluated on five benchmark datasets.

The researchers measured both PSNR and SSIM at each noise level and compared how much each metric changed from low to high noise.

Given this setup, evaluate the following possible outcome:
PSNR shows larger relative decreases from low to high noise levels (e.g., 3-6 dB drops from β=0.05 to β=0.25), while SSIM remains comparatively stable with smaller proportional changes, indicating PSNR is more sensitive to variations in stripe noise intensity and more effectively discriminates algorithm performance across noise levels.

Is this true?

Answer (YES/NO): YES